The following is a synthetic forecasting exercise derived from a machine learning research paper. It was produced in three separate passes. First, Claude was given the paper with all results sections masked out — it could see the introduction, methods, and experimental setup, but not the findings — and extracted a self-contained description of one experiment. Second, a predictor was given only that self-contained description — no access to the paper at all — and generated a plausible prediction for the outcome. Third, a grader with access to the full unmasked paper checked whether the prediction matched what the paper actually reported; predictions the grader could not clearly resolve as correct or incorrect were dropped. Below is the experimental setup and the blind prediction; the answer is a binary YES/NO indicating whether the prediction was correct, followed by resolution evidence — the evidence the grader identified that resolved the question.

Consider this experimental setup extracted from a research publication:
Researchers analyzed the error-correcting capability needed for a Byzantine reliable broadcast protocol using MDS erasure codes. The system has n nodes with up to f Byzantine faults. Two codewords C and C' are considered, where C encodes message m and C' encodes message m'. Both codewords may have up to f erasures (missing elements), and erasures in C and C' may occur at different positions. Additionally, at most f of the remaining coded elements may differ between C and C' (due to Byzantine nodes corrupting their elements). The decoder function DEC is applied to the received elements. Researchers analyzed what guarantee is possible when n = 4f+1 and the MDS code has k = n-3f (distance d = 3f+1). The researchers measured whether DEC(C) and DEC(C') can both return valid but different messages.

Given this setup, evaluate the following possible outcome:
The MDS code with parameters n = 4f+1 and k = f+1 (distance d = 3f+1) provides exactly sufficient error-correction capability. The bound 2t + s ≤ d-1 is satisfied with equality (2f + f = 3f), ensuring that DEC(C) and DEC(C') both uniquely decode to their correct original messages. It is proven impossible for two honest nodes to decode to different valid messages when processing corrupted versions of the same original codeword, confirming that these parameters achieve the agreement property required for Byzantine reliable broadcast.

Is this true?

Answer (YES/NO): NO